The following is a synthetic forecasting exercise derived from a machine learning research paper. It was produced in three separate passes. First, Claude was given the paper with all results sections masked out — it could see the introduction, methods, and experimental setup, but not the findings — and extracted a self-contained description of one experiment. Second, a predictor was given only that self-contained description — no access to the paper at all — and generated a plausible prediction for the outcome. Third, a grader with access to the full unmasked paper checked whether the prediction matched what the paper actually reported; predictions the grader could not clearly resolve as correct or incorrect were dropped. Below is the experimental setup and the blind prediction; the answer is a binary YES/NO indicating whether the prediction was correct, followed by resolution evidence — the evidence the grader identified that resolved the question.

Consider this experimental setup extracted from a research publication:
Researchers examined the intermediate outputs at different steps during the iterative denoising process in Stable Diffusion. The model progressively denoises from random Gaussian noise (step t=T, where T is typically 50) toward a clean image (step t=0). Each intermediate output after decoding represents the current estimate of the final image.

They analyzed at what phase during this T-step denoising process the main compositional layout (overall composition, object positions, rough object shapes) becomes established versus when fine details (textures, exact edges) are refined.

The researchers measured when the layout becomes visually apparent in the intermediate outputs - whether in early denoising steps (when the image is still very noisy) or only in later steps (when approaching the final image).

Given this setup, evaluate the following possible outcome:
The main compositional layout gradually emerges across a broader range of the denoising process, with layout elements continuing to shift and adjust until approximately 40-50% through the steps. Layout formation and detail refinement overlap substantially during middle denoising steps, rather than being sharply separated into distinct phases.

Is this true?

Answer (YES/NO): NO